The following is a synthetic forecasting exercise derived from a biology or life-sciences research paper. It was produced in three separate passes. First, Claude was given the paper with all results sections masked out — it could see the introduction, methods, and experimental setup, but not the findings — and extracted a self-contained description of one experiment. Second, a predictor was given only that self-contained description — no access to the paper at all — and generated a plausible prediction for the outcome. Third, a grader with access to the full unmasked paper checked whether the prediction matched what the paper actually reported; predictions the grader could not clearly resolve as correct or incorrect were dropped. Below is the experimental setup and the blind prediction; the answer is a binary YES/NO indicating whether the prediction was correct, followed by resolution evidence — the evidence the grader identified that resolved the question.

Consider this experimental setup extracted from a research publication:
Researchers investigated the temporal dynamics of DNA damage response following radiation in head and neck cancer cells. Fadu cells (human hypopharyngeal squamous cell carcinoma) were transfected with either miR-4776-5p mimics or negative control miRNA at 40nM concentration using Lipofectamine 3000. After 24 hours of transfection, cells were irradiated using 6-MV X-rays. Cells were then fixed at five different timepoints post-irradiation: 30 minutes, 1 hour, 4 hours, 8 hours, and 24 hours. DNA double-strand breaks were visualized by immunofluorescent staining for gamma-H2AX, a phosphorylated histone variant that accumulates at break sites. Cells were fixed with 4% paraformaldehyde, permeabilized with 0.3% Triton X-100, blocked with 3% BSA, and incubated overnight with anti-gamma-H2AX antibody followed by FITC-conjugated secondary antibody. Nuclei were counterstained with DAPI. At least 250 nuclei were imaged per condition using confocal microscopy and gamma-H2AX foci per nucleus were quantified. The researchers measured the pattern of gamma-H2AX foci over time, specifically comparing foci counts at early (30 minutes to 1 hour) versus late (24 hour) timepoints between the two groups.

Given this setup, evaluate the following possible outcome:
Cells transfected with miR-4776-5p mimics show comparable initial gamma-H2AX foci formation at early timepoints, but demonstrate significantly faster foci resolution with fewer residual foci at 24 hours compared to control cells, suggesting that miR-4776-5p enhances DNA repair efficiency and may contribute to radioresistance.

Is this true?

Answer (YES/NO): NO